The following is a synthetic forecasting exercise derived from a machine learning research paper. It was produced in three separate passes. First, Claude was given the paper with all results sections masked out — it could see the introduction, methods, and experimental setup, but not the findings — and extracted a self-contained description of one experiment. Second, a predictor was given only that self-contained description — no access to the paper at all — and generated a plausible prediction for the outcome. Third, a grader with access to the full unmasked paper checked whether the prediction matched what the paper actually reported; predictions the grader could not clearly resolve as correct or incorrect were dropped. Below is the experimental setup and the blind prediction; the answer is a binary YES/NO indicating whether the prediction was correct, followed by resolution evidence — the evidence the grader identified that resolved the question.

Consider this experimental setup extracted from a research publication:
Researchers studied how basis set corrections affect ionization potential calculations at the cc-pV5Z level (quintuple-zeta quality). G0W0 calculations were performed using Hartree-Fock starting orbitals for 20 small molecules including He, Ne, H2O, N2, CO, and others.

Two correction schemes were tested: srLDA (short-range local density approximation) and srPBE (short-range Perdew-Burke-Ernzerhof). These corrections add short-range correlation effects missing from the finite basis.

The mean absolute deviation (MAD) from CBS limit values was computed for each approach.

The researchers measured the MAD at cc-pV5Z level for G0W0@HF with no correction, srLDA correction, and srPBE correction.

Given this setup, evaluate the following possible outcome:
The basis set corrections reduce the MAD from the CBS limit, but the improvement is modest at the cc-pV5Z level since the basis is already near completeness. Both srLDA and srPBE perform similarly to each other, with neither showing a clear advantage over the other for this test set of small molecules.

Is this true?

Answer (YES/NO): NO